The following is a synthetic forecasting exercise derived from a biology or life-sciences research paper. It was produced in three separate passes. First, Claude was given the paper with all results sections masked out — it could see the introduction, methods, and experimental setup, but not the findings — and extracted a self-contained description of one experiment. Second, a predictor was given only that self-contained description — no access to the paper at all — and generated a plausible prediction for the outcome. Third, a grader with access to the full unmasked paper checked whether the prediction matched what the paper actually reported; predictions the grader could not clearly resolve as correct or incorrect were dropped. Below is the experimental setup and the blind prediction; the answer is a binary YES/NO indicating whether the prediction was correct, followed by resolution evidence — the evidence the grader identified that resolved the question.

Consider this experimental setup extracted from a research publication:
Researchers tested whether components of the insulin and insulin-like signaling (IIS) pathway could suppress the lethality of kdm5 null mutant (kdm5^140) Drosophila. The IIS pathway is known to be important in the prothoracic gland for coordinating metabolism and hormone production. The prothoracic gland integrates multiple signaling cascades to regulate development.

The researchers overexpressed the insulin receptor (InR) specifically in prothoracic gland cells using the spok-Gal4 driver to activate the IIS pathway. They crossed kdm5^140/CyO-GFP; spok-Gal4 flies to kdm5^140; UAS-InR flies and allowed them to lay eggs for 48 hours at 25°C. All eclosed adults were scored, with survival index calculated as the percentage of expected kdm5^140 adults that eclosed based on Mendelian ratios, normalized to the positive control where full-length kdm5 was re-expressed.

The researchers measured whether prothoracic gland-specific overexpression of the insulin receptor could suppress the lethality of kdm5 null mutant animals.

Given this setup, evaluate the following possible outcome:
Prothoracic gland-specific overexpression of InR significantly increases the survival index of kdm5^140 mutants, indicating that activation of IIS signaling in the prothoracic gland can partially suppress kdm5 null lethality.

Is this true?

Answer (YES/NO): YES